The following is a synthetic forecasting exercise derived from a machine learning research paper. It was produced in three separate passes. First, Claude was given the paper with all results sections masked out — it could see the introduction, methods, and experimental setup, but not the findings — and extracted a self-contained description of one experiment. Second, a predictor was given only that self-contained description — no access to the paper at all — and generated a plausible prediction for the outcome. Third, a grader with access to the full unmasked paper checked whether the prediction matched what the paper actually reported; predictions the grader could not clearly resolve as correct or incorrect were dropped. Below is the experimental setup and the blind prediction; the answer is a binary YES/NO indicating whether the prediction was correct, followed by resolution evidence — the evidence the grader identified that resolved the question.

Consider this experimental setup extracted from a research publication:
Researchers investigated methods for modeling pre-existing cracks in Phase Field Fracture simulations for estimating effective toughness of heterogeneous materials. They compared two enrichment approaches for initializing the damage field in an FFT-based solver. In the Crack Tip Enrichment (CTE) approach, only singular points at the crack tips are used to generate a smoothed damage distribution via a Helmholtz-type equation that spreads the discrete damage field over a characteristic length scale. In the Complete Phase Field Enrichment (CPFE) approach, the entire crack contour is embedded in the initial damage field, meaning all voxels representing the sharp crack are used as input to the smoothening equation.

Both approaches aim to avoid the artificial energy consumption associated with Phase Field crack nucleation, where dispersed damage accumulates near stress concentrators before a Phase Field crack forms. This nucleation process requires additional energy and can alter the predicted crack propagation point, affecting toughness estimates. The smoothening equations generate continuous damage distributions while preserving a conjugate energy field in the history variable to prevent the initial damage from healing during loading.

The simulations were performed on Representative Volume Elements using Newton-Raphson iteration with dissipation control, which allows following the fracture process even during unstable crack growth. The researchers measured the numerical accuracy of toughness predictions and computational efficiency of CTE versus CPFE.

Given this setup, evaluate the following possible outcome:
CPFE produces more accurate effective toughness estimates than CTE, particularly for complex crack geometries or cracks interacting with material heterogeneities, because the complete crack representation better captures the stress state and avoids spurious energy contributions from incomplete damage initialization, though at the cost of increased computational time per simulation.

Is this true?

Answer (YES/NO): NO